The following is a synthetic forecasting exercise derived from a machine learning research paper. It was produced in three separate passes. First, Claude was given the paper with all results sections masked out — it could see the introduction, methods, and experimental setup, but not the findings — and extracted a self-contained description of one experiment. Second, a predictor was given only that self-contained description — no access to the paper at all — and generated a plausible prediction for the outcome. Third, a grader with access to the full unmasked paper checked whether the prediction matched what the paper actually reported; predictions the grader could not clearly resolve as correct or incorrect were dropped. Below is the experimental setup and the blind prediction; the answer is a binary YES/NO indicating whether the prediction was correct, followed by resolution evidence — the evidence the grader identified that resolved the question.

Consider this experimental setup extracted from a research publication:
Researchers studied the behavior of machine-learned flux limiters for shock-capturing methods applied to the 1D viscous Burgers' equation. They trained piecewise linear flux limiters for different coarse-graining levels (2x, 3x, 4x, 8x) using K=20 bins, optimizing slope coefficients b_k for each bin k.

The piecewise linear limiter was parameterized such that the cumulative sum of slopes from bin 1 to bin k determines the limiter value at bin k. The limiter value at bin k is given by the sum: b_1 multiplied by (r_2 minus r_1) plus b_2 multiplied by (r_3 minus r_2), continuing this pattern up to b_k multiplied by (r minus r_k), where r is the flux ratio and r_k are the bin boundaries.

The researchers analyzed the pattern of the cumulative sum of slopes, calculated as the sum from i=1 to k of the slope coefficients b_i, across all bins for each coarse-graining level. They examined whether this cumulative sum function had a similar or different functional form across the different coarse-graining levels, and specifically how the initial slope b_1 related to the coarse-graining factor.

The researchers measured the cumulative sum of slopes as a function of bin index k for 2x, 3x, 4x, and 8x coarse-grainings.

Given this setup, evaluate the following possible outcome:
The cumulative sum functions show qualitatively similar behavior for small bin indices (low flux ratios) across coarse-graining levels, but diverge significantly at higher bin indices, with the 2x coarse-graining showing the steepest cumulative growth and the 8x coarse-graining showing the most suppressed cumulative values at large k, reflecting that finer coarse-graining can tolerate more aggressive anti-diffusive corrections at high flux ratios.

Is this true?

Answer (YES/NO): NO